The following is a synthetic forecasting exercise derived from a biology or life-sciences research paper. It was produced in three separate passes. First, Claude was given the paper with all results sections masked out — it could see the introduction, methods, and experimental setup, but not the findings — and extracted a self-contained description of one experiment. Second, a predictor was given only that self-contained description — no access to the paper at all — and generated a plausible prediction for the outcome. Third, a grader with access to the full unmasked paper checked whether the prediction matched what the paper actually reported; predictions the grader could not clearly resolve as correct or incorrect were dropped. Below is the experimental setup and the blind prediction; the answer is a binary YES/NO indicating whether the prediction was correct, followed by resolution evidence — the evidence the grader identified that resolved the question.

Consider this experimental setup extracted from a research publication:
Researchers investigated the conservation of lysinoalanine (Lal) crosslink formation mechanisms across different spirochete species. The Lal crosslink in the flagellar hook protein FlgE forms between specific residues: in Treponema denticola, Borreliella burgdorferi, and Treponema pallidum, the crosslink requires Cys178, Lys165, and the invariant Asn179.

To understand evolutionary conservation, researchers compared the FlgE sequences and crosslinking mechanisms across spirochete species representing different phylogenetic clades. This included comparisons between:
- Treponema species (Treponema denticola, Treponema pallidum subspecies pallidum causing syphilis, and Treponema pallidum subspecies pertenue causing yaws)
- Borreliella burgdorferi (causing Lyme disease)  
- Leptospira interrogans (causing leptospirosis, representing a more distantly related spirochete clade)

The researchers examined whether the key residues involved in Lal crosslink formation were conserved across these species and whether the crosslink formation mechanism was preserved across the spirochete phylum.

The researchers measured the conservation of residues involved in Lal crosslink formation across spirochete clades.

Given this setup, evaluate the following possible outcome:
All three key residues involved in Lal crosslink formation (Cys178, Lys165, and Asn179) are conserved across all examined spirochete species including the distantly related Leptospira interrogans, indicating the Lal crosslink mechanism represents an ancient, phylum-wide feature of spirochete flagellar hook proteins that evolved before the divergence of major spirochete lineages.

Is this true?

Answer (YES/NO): NO